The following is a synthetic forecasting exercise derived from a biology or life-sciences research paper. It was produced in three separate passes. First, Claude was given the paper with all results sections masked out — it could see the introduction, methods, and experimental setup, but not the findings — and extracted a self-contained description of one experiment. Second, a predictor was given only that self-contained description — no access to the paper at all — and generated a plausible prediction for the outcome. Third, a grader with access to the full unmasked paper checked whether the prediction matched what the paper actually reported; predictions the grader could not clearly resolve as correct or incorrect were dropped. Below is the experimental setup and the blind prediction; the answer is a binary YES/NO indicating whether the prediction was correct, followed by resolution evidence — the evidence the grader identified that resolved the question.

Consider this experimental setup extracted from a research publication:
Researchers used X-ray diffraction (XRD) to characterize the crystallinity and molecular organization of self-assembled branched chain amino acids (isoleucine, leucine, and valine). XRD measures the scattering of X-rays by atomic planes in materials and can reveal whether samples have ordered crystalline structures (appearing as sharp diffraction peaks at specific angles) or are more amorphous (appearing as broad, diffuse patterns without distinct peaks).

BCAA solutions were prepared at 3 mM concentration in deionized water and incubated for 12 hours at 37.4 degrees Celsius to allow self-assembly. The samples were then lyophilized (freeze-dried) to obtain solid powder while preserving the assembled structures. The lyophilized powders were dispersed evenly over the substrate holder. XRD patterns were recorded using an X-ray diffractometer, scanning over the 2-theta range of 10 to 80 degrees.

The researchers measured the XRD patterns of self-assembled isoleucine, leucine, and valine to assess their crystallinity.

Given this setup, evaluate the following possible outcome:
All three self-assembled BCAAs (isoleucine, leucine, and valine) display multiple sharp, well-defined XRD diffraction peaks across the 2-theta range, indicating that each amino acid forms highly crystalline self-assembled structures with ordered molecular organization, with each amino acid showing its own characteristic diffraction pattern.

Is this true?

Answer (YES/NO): NO